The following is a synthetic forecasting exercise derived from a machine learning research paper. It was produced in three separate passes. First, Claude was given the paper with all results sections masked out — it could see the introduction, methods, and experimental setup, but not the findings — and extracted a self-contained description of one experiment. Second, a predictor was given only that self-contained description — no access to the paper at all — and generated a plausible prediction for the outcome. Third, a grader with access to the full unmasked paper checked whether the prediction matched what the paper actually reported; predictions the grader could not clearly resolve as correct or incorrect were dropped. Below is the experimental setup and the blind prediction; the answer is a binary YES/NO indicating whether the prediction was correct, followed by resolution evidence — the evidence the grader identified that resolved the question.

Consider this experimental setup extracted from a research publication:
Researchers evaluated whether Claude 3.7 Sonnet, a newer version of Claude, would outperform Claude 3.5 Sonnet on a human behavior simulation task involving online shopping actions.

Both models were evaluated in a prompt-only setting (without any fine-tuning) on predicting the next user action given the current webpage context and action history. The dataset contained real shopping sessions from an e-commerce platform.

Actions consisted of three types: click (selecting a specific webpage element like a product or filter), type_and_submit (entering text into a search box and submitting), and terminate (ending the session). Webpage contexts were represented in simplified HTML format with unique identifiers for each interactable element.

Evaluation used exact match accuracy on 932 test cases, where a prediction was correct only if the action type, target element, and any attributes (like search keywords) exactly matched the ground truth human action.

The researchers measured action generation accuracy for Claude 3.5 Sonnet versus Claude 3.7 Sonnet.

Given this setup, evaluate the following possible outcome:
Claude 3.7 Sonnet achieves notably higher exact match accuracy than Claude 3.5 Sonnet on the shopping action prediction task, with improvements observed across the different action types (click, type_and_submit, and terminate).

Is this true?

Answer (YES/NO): NO